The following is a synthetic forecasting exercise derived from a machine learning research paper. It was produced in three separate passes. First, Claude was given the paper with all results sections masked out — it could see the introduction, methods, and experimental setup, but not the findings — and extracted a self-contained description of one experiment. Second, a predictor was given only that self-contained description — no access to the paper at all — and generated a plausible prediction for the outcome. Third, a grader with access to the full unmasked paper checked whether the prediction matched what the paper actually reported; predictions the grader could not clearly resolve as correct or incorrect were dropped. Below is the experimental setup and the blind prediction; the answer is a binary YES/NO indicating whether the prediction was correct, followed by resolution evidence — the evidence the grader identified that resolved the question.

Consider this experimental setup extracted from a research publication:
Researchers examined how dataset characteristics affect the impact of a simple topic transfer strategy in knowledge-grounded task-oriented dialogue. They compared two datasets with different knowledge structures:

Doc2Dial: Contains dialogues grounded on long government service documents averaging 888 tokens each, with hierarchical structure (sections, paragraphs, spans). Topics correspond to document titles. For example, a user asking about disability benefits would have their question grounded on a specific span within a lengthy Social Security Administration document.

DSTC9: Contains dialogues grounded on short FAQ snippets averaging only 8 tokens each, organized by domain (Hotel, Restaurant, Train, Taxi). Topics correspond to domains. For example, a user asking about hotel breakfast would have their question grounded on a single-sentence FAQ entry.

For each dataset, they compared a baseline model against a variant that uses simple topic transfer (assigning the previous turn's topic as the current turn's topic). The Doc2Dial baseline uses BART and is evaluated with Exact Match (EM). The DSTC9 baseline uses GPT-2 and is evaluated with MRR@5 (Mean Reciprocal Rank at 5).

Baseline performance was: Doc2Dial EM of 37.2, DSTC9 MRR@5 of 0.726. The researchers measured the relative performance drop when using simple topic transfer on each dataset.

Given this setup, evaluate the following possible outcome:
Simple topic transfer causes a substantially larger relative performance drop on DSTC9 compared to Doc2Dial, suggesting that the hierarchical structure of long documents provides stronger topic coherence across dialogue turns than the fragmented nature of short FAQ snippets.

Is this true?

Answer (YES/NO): NO